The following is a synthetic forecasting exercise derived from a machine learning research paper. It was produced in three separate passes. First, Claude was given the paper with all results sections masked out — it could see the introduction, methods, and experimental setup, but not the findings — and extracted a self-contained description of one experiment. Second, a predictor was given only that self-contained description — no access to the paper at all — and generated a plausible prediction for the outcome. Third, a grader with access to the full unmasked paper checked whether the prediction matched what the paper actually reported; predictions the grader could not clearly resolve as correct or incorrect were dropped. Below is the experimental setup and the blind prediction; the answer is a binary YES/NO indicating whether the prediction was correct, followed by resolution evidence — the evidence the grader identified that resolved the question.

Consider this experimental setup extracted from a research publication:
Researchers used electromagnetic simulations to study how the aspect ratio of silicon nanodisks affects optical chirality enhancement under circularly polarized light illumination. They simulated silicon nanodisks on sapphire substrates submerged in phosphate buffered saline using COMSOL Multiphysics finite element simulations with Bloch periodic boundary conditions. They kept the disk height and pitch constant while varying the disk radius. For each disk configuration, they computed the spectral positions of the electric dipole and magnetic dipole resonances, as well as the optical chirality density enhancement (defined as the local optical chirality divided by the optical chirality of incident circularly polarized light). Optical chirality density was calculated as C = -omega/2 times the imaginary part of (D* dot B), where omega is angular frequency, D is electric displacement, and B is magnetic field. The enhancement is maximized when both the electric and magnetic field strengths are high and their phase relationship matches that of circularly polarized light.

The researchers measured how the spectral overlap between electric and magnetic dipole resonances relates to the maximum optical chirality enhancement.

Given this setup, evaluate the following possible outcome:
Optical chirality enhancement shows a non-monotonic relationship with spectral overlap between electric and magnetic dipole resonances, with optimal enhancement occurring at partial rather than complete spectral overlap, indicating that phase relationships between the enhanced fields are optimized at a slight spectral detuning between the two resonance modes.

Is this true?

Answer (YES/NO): NO